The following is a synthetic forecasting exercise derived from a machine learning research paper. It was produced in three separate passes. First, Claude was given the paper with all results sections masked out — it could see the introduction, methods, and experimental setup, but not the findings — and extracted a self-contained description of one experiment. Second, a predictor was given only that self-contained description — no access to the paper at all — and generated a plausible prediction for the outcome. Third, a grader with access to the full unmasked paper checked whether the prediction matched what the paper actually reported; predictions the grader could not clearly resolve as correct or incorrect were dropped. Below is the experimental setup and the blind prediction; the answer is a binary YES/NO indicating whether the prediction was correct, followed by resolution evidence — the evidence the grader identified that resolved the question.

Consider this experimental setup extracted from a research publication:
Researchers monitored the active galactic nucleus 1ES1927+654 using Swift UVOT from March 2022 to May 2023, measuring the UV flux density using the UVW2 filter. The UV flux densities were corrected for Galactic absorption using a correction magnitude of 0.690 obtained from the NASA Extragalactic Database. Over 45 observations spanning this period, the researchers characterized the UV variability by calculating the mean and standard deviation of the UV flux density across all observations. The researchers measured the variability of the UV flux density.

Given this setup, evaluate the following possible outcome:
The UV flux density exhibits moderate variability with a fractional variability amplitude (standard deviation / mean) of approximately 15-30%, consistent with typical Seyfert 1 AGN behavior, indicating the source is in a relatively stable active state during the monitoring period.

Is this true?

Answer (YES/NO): NO